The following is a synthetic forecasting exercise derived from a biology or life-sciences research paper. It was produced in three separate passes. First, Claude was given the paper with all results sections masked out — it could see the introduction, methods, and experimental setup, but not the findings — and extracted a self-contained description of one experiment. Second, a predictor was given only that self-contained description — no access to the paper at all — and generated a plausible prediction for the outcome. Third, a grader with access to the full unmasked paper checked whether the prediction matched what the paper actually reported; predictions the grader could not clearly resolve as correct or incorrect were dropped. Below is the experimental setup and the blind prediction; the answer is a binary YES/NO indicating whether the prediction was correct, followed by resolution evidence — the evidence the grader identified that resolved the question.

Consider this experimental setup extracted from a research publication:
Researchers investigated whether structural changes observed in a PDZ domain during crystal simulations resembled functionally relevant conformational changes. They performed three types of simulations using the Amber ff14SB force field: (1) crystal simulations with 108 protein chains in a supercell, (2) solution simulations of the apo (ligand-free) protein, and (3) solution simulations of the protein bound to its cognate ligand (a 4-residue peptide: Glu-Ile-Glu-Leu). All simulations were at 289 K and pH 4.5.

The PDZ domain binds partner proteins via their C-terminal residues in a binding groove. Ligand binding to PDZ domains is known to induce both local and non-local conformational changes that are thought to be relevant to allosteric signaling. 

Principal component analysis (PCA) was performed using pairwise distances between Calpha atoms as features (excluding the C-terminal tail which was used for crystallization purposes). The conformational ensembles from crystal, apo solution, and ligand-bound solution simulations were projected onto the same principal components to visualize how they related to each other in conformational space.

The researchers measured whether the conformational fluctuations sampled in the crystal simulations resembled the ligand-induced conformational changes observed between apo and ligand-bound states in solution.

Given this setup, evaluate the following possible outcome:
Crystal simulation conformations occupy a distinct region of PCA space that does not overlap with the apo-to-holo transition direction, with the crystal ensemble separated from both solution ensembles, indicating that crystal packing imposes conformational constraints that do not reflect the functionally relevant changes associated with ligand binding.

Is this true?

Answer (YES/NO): NO